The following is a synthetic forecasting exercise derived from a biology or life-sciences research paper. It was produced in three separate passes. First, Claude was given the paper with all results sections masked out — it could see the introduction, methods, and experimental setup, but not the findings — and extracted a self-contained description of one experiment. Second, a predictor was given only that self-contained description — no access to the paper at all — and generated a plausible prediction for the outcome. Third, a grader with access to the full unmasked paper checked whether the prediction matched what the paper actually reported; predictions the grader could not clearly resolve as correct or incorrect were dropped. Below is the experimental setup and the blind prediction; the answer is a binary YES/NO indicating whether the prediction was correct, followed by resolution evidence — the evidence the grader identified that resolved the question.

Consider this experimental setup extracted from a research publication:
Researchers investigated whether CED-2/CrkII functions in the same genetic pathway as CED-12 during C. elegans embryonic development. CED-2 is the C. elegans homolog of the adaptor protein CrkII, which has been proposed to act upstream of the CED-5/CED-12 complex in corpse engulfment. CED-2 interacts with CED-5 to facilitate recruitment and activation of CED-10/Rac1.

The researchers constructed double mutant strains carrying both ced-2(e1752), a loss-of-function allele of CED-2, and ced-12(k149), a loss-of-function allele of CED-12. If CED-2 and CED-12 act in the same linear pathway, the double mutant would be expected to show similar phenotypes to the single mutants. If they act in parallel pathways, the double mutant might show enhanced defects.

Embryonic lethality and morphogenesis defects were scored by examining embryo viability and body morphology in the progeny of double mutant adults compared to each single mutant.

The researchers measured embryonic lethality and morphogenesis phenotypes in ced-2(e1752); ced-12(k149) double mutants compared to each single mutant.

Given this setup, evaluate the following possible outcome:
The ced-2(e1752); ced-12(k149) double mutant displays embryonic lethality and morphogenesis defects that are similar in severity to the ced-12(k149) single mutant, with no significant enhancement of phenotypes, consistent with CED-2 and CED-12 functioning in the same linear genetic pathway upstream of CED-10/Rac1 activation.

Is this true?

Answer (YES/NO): YES